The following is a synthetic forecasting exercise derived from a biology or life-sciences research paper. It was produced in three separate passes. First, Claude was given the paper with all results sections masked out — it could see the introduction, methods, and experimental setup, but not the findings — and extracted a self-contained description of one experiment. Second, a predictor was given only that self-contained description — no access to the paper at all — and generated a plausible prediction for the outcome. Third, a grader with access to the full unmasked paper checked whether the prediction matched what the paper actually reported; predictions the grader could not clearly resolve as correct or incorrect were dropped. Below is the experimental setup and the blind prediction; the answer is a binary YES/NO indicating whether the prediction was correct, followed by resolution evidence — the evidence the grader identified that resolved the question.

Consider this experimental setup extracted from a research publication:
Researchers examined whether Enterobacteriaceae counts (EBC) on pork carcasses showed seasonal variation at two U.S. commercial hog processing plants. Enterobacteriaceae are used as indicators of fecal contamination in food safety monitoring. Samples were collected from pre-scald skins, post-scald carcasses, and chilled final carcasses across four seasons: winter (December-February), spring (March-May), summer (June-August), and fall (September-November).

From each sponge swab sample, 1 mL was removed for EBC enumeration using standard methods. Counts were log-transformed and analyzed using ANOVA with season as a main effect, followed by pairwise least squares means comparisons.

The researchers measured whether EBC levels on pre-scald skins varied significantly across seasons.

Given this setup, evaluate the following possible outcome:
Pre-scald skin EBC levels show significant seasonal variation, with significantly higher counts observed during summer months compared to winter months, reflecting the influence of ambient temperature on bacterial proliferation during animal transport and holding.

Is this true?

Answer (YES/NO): YES